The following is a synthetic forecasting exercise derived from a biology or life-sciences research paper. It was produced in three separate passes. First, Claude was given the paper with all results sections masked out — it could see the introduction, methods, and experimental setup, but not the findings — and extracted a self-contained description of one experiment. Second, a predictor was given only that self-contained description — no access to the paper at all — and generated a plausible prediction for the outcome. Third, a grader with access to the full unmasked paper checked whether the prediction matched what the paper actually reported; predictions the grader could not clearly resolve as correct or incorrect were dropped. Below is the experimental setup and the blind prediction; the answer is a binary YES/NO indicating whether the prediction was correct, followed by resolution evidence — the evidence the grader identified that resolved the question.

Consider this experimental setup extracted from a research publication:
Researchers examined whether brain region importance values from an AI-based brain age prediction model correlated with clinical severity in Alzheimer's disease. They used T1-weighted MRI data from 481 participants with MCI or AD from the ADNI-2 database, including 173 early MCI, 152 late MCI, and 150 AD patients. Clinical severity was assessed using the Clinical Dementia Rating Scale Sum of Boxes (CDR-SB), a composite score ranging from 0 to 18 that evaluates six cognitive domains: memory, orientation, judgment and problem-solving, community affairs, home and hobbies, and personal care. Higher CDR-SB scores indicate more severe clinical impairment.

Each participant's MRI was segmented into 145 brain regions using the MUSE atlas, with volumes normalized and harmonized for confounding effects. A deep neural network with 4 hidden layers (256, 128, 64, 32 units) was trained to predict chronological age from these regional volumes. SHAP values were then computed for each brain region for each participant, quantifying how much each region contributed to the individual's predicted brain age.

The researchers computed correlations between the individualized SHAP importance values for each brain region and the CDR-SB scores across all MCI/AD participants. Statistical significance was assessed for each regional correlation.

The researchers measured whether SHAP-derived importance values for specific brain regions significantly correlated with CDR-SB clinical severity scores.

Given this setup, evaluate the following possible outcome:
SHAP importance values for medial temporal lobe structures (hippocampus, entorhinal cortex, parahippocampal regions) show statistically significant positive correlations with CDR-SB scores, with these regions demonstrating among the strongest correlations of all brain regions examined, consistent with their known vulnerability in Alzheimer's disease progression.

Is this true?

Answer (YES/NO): NO